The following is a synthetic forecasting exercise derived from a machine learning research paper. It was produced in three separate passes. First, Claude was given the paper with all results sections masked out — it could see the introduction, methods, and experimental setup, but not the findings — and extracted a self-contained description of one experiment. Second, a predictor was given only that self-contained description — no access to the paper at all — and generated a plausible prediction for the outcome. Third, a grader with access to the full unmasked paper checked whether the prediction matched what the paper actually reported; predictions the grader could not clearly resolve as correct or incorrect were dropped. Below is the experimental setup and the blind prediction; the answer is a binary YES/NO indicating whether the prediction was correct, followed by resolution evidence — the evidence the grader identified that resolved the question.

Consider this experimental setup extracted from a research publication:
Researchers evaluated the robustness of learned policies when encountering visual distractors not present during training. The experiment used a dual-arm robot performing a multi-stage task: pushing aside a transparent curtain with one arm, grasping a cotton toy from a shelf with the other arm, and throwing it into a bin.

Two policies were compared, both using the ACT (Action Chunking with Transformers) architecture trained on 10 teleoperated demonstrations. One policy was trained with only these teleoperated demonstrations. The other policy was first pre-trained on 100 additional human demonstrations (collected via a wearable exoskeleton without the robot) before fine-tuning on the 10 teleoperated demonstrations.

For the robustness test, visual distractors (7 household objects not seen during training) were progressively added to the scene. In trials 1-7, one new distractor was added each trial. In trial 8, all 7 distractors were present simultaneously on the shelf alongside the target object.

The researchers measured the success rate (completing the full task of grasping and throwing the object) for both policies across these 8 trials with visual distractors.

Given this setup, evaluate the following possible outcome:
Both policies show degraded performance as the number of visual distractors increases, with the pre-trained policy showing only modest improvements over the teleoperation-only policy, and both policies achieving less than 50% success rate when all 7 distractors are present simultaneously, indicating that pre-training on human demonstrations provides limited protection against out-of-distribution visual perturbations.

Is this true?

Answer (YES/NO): NO